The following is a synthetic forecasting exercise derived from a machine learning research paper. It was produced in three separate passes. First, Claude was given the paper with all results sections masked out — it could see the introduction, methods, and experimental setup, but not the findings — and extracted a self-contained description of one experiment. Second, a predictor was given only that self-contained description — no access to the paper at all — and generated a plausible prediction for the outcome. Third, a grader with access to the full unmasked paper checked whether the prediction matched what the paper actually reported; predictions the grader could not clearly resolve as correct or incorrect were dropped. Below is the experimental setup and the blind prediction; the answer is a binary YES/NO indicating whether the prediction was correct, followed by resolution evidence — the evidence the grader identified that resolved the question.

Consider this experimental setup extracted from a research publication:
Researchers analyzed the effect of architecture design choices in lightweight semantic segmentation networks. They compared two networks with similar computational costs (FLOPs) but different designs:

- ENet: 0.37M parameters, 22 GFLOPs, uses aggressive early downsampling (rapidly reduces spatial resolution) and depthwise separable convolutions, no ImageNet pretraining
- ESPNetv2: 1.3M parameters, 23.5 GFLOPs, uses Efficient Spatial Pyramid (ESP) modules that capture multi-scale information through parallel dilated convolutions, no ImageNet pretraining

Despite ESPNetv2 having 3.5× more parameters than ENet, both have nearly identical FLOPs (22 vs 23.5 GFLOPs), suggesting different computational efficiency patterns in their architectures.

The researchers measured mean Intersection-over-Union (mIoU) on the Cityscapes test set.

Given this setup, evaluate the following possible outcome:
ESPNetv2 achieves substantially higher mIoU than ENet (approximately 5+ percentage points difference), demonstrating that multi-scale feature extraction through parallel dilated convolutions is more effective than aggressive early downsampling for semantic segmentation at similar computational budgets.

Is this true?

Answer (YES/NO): YES